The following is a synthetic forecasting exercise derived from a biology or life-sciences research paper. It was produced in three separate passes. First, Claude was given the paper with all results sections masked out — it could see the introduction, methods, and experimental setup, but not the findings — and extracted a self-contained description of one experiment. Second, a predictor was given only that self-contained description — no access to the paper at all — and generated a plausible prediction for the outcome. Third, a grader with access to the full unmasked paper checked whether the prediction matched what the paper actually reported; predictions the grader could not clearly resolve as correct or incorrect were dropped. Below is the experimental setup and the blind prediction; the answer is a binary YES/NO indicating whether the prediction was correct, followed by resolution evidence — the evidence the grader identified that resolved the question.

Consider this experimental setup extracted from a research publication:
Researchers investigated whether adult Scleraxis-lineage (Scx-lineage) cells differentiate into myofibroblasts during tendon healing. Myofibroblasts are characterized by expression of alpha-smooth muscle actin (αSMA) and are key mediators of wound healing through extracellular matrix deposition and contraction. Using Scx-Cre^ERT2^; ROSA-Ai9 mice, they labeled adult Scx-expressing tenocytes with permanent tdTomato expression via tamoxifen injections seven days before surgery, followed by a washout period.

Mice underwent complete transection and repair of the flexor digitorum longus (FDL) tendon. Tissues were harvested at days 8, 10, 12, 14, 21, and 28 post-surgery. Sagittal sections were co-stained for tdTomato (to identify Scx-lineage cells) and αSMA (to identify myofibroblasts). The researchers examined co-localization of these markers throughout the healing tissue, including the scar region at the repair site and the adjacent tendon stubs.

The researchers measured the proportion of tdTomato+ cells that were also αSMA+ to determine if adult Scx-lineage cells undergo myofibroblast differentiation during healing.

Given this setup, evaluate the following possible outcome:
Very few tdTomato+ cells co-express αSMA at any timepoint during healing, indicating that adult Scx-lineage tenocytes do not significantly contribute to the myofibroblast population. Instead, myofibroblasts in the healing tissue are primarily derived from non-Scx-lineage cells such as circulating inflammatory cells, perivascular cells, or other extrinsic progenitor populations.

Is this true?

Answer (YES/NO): NO